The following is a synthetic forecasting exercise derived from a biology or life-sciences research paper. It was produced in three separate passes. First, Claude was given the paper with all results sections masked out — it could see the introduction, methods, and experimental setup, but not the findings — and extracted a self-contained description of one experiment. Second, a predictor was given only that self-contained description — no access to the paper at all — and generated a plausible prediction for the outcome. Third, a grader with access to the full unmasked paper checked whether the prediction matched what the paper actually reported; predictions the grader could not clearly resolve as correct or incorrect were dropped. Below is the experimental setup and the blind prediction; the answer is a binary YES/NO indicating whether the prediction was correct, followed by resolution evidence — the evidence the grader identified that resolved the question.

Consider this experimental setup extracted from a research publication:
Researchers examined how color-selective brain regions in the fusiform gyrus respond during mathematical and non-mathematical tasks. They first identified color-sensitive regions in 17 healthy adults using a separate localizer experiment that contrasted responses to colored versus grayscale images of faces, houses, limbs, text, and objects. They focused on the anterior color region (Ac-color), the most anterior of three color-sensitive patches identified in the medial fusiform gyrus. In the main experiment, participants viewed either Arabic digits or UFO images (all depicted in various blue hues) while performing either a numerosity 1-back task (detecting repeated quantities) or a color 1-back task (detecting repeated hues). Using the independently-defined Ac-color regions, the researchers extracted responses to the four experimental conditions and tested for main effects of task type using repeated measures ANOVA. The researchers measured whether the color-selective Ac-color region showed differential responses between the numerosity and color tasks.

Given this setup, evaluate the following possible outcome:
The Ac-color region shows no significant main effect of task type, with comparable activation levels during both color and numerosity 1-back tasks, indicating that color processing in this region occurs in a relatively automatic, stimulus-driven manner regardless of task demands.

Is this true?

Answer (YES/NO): NO